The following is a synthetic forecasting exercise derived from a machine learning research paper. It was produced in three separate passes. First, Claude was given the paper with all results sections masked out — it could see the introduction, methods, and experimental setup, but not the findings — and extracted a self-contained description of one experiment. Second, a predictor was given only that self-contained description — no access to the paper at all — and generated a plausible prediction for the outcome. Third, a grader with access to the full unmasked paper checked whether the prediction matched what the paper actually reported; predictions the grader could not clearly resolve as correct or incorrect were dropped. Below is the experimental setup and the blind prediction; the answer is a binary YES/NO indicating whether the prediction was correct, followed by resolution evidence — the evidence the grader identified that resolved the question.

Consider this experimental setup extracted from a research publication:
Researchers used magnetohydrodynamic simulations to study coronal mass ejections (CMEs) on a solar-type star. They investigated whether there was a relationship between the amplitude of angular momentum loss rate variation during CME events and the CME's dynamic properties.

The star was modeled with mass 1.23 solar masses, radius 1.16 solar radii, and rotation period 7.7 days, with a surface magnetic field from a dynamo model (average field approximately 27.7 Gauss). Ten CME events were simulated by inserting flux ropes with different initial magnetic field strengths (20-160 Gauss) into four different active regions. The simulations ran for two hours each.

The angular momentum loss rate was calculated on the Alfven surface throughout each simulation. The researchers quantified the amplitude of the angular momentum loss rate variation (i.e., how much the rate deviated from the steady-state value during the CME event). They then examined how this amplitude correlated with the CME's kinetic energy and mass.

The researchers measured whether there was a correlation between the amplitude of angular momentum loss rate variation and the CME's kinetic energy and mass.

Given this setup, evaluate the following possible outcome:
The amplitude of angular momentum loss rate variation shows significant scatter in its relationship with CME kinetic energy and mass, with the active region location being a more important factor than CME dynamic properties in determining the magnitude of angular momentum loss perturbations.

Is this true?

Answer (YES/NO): NO